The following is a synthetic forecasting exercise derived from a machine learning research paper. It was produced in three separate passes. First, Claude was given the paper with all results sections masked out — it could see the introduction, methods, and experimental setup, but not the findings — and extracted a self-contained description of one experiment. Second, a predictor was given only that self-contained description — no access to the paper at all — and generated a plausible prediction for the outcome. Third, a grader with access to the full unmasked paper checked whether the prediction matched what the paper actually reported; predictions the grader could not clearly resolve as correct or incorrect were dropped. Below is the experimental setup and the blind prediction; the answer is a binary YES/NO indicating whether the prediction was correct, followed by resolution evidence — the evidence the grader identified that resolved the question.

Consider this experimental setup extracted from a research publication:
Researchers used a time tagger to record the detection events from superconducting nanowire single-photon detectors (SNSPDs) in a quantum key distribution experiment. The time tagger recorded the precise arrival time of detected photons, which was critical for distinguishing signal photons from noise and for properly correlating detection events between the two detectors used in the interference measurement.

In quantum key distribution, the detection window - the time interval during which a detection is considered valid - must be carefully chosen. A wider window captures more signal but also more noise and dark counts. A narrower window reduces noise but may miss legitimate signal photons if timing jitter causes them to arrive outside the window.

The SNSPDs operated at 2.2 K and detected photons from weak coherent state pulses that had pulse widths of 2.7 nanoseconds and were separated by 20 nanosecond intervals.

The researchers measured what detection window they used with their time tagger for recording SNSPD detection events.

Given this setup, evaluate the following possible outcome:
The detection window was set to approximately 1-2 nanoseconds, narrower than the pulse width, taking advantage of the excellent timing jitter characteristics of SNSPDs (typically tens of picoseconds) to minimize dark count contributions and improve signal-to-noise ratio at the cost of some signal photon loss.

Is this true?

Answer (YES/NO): YES